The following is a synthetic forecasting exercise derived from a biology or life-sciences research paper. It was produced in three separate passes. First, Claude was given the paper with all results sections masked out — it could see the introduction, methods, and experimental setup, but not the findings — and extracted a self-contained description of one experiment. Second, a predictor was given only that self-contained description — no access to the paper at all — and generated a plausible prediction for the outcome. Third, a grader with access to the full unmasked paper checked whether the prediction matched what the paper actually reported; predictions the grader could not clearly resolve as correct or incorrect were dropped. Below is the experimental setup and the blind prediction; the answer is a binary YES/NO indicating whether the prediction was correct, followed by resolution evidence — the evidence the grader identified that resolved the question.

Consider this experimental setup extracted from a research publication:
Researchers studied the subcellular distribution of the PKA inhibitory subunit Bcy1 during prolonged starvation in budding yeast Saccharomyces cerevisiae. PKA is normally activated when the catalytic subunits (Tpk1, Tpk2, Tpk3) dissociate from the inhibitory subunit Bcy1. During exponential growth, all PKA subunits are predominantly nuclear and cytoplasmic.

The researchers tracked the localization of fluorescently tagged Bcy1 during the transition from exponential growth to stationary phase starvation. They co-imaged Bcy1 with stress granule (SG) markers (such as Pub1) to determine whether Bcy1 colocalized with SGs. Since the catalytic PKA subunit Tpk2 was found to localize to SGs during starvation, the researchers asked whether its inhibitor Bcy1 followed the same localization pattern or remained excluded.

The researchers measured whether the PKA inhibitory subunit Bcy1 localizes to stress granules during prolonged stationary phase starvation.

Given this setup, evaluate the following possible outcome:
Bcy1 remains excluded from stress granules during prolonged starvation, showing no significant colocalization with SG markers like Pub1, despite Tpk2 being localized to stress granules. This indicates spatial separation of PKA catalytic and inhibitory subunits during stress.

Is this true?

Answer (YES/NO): YES